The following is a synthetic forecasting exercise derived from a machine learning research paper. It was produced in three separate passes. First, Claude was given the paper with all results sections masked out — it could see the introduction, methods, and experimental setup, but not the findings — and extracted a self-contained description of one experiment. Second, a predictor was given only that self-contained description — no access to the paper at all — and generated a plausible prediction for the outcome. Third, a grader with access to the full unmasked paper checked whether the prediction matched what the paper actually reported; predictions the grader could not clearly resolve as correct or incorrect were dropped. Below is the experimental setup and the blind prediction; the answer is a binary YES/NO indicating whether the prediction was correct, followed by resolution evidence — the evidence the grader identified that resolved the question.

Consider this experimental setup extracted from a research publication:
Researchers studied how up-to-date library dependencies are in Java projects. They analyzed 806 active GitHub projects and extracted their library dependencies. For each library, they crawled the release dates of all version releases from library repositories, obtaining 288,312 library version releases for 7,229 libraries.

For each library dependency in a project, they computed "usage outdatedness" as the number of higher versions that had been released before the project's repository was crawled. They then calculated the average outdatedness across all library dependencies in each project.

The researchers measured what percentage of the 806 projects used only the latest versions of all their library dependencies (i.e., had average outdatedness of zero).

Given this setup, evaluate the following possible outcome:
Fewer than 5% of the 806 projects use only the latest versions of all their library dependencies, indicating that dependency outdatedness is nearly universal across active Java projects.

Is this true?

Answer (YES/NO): YES